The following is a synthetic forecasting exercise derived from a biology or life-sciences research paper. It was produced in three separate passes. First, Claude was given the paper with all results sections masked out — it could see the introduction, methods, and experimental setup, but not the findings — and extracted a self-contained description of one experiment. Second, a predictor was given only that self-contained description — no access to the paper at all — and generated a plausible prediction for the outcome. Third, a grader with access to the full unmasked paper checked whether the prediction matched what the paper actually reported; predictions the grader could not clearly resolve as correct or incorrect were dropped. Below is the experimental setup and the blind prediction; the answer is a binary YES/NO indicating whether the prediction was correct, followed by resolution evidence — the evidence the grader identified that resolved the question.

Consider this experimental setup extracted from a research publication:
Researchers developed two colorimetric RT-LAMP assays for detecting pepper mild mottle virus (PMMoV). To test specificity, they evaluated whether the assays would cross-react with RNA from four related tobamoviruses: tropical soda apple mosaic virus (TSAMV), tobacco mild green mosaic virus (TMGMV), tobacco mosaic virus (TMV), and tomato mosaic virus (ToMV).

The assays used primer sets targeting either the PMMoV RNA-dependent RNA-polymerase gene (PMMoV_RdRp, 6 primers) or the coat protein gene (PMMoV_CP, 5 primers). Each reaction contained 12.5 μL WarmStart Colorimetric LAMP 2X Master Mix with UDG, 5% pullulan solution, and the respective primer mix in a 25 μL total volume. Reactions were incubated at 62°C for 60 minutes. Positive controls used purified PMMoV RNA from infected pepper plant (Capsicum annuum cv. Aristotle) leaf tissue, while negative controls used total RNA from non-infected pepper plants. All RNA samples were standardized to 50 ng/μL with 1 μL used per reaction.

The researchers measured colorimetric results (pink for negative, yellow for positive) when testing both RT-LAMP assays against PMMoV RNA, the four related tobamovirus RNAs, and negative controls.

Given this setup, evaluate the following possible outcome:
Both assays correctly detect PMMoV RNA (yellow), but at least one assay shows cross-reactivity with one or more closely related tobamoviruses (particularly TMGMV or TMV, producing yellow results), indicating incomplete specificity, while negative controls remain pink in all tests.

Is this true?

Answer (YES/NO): NO